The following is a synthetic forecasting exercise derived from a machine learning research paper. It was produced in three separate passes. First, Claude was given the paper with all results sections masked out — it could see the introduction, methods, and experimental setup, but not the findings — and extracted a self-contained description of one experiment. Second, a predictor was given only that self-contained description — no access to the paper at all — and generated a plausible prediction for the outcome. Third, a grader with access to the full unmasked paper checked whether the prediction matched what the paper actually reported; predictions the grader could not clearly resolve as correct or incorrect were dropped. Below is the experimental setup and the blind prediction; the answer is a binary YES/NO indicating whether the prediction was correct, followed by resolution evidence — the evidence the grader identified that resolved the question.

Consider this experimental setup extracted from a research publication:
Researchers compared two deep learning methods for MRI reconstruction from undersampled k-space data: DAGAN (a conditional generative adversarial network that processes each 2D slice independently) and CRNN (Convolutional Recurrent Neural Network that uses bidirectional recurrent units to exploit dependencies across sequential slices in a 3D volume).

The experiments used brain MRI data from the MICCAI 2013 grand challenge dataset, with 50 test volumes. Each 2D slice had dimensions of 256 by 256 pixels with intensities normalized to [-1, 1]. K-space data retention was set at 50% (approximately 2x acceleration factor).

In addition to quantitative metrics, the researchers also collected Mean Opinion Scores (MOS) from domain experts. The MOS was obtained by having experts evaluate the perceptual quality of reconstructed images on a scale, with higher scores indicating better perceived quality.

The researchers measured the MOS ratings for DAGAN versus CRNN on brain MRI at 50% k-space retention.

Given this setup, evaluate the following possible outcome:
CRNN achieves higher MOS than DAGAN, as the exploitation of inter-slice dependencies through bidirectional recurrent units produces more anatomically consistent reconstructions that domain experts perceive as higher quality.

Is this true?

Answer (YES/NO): YES